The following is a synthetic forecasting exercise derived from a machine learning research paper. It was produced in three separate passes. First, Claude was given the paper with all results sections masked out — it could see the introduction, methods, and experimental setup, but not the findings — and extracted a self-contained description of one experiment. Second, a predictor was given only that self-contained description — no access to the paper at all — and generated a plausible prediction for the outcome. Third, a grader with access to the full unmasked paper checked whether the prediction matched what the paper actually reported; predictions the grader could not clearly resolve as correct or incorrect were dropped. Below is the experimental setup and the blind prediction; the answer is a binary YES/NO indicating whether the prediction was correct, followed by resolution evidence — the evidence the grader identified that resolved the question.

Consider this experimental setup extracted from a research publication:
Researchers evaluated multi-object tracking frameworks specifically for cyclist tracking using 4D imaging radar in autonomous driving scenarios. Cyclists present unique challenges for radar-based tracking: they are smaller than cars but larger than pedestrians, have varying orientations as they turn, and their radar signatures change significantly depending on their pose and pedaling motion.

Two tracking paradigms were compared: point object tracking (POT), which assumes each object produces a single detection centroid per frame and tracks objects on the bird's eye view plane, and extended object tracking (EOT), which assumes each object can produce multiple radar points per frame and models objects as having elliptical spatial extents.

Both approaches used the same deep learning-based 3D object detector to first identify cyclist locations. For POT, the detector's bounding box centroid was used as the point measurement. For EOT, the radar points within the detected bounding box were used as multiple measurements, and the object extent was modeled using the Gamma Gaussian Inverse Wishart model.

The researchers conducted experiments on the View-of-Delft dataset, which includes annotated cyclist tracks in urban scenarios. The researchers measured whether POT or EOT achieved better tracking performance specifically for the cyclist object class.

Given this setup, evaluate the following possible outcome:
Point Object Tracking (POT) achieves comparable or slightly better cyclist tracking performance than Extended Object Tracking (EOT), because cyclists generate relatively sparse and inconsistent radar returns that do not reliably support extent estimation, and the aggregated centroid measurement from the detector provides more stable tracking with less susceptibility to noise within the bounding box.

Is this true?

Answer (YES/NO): NO